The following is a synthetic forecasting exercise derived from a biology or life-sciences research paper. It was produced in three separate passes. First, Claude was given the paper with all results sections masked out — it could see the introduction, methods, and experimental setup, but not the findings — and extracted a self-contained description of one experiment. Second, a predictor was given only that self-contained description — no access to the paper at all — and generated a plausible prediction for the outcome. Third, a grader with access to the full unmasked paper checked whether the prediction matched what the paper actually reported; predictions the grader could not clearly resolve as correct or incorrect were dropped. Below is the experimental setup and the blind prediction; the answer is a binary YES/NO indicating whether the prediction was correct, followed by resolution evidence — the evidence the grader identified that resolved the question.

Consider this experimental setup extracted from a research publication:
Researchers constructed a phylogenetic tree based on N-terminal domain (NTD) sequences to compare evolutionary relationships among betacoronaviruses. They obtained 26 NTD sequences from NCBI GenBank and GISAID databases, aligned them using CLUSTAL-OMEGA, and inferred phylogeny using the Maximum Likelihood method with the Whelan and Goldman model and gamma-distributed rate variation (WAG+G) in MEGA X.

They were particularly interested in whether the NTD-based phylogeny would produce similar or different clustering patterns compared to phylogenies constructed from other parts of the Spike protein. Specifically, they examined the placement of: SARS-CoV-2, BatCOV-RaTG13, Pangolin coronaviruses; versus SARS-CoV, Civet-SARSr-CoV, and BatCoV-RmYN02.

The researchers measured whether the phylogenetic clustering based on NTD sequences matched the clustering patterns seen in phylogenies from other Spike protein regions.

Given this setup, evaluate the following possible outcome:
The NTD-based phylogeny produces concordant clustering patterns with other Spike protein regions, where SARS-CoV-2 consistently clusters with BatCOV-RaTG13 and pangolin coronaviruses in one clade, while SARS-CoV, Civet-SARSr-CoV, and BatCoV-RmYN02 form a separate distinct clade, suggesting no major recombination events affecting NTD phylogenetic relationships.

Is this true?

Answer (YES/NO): YES